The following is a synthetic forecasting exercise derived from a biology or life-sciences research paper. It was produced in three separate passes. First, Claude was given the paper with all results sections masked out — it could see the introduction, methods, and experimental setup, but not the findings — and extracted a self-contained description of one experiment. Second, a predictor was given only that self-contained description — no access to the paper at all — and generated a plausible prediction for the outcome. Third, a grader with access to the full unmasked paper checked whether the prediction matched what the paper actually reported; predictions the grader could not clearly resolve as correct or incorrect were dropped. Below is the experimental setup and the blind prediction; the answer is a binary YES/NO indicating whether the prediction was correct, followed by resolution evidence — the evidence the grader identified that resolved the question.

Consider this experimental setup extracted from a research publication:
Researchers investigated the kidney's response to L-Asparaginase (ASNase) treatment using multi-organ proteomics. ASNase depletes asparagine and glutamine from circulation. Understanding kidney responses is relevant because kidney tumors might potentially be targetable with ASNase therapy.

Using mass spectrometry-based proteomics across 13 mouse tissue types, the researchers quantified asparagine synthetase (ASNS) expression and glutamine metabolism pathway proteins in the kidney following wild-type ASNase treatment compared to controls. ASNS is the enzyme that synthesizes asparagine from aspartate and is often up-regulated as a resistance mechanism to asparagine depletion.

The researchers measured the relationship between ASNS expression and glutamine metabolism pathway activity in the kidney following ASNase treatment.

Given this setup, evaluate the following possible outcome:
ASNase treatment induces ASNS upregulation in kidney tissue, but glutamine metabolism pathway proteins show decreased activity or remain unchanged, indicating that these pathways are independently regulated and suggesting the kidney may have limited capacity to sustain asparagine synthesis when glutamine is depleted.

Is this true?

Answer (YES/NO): NO